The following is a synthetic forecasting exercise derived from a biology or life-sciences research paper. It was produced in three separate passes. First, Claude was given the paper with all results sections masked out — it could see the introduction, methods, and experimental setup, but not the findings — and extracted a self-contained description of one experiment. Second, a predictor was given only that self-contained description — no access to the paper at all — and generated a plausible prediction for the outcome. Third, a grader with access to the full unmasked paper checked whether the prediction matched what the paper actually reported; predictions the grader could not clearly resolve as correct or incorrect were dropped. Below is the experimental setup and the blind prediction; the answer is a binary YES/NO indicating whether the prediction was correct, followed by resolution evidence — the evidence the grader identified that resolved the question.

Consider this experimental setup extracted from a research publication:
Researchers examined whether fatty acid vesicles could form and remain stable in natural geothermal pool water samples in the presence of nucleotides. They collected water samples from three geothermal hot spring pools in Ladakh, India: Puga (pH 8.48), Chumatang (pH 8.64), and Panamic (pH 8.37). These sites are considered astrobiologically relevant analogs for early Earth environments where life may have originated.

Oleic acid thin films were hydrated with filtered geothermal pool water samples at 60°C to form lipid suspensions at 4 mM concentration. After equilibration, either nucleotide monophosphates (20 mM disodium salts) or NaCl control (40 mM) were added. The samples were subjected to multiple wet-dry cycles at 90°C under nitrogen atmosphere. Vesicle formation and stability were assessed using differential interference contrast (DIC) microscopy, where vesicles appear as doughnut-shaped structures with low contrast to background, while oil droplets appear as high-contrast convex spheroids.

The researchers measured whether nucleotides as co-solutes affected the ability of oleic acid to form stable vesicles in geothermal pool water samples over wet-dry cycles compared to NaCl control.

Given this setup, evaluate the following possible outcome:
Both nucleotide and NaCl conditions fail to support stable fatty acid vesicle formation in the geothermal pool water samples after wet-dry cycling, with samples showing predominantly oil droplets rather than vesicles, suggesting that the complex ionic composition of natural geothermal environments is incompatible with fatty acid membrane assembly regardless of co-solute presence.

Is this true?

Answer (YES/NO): NO